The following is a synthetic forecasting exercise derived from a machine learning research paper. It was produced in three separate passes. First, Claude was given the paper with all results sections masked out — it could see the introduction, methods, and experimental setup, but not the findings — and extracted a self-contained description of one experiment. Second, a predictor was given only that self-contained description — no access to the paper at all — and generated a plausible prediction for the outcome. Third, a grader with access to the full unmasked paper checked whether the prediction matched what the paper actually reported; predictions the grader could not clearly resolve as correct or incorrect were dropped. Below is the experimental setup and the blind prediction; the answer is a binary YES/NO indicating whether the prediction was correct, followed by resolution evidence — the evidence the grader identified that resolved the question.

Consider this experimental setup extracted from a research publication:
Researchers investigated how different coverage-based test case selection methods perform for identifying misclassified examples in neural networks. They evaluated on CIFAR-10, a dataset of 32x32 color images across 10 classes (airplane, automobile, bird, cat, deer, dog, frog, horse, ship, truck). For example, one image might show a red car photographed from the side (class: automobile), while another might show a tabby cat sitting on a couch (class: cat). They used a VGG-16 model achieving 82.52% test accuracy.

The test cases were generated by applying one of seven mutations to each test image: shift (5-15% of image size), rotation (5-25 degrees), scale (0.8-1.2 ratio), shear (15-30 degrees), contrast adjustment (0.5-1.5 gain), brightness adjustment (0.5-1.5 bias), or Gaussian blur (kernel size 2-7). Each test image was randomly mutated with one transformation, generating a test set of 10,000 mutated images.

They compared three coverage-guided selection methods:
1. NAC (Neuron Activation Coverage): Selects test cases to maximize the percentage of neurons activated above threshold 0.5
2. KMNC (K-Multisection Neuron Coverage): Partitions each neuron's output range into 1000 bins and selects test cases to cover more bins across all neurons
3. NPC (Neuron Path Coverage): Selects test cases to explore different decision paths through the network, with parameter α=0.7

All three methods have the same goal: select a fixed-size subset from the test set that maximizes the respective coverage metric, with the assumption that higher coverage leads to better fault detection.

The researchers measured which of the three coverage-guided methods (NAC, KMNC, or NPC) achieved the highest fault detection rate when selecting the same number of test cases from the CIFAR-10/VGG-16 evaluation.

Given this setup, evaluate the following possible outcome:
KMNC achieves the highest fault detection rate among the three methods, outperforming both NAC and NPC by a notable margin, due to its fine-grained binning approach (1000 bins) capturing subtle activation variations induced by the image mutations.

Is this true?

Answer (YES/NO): NO